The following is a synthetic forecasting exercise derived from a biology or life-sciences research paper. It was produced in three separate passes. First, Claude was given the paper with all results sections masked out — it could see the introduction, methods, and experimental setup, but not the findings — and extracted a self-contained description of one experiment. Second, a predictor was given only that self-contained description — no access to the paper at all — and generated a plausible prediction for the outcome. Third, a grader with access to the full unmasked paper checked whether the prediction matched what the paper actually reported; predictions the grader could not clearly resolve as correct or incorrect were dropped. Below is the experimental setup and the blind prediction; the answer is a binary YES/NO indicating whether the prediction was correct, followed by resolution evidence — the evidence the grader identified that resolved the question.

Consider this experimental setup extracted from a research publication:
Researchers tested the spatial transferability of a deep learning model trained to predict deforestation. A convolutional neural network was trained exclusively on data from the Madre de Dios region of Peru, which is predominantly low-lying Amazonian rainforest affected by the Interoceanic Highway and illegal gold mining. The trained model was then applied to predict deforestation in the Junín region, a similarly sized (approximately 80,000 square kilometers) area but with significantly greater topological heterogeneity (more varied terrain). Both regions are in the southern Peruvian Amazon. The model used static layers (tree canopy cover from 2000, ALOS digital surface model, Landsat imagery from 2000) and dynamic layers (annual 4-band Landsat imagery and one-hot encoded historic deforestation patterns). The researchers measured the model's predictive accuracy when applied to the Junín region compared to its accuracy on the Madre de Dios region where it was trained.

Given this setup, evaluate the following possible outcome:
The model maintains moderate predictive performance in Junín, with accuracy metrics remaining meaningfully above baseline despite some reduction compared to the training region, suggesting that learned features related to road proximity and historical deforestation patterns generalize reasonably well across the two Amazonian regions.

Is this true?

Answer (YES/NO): NO